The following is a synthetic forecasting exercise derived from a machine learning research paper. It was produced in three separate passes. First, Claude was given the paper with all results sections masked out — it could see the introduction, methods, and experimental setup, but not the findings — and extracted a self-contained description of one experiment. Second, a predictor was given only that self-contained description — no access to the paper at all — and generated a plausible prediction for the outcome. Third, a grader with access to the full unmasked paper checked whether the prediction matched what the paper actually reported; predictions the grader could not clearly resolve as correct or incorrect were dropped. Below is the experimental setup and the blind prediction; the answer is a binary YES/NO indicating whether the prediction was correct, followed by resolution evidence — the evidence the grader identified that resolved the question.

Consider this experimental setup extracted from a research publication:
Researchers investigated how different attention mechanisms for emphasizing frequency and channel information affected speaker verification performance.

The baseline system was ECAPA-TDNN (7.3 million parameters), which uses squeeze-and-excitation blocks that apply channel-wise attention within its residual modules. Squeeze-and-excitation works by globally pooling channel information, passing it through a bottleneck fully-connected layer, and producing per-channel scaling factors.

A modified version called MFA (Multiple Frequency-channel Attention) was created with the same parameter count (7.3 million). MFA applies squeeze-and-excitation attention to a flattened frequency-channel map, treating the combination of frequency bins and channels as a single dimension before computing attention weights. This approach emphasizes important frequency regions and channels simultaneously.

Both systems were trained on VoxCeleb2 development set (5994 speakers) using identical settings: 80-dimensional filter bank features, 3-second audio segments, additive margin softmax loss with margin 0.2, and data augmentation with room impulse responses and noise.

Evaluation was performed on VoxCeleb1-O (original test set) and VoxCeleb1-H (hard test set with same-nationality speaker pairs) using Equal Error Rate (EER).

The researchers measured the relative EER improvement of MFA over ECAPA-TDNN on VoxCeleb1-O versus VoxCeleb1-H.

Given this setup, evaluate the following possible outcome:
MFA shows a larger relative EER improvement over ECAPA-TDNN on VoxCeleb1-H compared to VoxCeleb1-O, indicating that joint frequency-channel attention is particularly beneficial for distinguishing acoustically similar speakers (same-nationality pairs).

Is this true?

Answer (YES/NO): YES